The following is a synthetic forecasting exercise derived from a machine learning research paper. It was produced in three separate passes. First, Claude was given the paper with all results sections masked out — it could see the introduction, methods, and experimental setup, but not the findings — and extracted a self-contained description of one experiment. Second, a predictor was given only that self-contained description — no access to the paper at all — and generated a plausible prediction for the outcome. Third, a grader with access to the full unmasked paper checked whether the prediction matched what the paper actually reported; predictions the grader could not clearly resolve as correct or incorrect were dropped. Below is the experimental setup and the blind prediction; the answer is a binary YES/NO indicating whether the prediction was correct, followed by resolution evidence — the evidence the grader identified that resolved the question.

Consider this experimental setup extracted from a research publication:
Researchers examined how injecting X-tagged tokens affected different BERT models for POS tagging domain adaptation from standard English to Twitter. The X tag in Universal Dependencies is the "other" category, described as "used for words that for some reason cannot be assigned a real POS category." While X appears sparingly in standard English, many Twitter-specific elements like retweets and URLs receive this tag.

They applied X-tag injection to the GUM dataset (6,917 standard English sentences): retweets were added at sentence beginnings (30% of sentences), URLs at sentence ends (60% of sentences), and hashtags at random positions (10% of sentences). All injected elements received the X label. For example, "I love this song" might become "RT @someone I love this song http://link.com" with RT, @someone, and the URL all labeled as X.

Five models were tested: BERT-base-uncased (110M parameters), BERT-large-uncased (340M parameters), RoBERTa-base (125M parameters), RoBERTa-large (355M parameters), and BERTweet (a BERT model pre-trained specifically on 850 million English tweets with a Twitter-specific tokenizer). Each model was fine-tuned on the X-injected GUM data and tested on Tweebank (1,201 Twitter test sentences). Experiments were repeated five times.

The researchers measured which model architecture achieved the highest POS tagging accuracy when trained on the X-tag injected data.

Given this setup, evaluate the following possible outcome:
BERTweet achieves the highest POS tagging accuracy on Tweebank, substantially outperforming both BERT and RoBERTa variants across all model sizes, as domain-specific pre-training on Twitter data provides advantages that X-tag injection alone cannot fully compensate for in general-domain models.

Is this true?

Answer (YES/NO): NO